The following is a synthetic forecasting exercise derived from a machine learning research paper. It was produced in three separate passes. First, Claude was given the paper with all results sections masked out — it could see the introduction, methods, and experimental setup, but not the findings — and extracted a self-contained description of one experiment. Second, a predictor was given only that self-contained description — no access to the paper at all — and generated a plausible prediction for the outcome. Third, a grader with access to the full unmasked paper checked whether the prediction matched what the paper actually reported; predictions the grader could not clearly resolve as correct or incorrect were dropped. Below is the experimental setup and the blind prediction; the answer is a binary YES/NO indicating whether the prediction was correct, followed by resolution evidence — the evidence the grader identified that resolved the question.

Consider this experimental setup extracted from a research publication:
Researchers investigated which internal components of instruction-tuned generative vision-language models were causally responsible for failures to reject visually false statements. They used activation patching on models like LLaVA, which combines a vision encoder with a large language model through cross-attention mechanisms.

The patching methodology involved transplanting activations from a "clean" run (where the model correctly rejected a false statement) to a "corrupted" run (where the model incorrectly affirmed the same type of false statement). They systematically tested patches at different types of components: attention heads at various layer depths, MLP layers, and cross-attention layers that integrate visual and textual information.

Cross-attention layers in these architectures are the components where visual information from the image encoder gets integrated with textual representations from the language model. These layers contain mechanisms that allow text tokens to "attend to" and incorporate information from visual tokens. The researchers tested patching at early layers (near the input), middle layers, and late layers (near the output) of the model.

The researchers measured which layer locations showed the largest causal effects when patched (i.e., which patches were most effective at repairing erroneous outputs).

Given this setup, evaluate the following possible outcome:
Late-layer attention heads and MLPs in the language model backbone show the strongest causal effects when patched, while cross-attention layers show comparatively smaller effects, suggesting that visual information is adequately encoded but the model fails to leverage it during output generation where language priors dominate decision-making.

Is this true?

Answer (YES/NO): NO